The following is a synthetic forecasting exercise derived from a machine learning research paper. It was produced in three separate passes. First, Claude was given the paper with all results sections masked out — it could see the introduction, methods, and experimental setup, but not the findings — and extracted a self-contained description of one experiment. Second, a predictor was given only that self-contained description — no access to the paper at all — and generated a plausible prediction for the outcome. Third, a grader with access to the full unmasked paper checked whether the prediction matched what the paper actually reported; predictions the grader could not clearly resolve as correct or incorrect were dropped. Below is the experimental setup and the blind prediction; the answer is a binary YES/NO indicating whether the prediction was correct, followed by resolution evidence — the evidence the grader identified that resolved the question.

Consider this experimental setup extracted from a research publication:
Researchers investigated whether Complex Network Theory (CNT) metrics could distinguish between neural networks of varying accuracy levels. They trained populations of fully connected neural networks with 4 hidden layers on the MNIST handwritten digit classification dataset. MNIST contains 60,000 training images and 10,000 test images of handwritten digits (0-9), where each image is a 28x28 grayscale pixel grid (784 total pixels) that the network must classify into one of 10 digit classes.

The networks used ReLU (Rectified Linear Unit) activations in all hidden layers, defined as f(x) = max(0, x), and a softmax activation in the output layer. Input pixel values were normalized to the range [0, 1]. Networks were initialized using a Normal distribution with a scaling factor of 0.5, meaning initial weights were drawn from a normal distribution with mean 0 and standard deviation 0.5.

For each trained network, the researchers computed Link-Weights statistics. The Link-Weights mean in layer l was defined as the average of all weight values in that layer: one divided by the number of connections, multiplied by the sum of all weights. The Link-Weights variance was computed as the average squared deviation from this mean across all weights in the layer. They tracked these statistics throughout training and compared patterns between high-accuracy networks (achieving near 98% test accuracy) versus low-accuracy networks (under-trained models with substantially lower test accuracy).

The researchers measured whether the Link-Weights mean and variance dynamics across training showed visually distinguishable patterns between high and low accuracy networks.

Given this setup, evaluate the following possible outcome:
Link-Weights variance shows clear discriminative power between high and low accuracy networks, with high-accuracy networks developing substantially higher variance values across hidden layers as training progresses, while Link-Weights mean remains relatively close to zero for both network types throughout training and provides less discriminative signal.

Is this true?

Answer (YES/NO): NO